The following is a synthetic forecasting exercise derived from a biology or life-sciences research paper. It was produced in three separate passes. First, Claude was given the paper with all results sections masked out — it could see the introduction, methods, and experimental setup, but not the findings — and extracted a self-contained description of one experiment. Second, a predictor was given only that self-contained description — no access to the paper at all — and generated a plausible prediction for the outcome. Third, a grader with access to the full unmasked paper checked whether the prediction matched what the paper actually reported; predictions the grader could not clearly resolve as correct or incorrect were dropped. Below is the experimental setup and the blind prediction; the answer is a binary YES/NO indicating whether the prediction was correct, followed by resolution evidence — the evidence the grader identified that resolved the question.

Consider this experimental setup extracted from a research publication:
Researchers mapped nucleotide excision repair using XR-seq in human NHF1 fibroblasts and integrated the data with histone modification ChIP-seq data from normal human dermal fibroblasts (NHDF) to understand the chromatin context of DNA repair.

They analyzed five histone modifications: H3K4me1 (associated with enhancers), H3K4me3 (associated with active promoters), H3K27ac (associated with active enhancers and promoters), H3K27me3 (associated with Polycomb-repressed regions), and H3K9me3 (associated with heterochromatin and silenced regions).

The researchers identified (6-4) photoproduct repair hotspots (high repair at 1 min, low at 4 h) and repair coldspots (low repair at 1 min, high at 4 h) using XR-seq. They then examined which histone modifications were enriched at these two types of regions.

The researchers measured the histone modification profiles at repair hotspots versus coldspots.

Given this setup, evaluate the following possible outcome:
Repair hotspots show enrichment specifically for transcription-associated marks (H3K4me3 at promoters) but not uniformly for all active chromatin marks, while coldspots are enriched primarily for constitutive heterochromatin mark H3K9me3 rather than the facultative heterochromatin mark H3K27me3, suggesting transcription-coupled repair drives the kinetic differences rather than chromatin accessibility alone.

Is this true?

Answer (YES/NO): NO